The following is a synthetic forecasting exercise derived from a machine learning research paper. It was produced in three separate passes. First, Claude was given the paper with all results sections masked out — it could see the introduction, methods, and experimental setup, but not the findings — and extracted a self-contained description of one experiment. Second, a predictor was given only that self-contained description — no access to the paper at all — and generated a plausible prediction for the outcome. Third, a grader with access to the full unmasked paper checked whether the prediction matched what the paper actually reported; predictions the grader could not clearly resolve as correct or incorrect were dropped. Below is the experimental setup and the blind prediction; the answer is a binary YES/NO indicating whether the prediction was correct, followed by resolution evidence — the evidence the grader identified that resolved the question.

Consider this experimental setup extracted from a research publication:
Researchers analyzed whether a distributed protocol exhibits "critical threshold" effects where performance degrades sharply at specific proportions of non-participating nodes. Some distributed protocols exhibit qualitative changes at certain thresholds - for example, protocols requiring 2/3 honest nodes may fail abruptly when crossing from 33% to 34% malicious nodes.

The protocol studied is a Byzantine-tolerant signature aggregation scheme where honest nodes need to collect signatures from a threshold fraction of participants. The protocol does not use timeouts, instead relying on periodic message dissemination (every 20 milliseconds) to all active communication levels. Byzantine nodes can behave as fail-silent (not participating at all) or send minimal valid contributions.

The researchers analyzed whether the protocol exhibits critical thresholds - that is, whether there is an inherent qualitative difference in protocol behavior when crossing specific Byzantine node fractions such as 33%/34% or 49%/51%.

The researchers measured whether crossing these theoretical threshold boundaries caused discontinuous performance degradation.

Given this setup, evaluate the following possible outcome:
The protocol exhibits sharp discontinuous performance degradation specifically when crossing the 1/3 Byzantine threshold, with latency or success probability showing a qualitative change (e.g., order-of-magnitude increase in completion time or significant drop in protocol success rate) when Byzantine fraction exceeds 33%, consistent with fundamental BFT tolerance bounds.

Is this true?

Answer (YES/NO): NO